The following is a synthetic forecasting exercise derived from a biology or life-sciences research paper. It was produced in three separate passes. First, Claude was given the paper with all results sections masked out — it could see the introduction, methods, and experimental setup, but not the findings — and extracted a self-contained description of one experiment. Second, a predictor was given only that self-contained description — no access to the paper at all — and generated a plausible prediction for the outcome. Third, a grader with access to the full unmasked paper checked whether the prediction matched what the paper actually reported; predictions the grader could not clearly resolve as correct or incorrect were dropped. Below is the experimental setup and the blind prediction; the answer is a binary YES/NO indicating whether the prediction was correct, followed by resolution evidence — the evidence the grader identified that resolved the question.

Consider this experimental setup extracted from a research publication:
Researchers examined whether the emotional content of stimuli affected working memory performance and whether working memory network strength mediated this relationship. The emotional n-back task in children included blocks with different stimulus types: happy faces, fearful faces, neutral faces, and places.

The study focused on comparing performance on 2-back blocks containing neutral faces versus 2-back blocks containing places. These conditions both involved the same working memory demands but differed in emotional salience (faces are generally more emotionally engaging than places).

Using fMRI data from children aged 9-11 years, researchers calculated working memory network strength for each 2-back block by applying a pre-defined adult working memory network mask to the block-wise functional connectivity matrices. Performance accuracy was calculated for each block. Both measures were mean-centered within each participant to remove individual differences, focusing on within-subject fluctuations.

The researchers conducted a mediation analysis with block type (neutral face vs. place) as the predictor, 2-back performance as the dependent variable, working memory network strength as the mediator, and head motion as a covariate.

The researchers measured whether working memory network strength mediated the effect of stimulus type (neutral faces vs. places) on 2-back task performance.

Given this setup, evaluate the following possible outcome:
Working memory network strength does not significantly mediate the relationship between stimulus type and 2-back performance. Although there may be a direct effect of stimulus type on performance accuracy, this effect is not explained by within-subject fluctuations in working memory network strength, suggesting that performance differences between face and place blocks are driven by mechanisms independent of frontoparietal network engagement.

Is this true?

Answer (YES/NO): NO